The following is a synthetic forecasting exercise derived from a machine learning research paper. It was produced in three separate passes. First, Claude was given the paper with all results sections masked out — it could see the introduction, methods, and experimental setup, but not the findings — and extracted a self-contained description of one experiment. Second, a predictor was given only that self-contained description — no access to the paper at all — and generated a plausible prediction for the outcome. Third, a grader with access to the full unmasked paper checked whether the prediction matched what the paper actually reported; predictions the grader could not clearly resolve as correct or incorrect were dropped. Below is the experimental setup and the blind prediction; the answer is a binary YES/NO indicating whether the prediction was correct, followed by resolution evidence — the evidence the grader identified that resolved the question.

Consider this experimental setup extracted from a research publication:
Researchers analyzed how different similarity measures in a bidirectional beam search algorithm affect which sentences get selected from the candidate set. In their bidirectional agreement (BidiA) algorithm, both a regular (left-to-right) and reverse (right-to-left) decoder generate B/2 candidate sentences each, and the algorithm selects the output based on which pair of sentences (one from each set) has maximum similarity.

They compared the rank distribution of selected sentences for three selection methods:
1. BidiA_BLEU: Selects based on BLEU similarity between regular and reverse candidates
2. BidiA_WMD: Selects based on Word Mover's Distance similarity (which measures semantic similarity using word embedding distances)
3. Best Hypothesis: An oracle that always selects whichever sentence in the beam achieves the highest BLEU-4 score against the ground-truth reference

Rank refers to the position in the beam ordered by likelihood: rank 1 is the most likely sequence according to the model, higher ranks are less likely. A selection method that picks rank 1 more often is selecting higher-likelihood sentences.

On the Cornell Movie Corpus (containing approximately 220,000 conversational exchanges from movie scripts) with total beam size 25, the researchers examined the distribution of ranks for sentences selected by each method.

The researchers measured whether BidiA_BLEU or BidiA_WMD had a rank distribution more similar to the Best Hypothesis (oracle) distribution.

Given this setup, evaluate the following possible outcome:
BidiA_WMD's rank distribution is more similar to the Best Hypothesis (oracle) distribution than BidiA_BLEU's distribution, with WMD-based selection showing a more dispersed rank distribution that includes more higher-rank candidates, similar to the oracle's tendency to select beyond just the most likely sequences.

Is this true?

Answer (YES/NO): NO